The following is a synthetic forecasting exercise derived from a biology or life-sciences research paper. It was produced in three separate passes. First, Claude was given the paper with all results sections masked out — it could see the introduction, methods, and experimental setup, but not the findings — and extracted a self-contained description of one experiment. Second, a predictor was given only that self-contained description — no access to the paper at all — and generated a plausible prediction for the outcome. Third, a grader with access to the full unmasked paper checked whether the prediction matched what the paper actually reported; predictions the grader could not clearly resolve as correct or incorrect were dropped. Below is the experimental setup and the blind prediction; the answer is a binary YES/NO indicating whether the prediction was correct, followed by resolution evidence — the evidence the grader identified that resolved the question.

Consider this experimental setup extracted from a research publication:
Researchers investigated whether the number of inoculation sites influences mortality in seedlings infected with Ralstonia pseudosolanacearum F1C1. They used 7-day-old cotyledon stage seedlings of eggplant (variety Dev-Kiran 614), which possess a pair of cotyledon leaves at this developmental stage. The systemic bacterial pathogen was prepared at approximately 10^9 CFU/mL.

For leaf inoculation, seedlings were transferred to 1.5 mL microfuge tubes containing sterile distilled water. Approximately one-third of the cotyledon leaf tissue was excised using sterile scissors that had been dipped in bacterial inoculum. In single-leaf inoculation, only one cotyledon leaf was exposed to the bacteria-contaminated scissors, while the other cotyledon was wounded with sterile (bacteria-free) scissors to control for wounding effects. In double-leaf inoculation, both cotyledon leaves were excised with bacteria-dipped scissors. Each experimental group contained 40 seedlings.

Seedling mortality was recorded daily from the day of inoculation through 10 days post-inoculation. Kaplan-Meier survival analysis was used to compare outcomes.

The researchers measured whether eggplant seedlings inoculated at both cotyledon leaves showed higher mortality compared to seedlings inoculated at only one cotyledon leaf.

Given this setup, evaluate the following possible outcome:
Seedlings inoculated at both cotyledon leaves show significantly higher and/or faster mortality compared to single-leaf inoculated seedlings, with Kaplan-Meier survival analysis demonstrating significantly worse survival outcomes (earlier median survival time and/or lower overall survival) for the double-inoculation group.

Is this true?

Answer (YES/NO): YES